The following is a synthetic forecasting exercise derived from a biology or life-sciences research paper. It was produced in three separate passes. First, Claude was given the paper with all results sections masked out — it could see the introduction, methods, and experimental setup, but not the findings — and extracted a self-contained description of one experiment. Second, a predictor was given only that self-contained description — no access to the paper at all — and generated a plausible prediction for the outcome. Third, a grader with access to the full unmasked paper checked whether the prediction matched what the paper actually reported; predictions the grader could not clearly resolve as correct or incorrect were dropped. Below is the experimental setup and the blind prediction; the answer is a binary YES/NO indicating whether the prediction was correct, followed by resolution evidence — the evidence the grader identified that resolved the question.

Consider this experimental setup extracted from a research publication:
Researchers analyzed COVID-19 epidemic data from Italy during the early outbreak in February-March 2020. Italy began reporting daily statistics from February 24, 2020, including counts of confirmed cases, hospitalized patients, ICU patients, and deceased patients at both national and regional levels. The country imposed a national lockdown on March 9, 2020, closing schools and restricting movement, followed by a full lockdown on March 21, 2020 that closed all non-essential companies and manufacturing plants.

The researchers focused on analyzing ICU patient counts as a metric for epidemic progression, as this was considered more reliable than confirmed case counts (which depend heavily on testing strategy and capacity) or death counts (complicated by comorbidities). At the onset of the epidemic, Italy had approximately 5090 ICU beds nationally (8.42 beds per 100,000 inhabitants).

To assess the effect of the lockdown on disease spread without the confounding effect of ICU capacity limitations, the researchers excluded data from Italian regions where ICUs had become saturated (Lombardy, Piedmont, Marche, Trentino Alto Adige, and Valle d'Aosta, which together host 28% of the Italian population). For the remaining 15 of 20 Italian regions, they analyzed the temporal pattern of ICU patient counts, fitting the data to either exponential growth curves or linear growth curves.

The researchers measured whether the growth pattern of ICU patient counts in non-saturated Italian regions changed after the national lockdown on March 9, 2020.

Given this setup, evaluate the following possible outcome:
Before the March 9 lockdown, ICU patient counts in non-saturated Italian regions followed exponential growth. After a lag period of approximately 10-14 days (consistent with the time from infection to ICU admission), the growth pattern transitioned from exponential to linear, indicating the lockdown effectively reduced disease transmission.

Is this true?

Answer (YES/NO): NO